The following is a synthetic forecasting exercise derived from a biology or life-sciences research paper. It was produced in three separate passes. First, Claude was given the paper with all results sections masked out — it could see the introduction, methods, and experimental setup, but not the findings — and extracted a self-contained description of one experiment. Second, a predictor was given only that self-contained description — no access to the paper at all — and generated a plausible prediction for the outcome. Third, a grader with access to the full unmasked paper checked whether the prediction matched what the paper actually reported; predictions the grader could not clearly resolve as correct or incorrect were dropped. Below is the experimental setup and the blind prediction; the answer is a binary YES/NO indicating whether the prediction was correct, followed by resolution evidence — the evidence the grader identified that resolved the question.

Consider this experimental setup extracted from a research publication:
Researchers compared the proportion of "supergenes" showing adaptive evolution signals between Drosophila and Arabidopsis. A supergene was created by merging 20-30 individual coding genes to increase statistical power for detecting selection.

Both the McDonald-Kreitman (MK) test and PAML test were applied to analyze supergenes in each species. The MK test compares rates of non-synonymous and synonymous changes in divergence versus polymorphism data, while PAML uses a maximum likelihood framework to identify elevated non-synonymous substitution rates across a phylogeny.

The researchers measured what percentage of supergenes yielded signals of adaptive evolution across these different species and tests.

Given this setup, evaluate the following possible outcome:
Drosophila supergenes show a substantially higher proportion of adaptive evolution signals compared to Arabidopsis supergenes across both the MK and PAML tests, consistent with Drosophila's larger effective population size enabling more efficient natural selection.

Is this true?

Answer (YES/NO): NO